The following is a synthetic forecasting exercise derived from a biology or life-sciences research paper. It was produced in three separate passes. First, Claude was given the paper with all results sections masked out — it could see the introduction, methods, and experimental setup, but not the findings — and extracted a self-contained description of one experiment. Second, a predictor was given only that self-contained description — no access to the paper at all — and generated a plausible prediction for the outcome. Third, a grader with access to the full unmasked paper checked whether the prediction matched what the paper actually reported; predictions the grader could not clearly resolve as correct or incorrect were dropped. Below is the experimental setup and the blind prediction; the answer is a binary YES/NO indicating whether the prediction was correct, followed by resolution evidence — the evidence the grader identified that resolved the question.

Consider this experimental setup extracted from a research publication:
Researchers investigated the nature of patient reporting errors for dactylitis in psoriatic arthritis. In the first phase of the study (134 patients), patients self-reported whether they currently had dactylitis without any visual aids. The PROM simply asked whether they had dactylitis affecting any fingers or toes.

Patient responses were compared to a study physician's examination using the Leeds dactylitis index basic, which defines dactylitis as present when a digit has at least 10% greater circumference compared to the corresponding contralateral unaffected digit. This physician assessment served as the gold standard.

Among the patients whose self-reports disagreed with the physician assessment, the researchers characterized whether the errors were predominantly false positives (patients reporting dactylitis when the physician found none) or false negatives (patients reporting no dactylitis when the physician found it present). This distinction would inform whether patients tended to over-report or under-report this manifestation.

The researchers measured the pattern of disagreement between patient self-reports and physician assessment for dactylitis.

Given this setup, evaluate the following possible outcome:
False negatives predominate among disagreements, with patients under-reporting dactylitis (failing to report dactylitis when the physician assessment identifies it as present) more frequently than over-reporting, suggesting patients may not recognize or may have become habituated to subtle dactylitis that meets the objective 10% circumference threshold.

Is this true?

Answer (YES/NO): NO